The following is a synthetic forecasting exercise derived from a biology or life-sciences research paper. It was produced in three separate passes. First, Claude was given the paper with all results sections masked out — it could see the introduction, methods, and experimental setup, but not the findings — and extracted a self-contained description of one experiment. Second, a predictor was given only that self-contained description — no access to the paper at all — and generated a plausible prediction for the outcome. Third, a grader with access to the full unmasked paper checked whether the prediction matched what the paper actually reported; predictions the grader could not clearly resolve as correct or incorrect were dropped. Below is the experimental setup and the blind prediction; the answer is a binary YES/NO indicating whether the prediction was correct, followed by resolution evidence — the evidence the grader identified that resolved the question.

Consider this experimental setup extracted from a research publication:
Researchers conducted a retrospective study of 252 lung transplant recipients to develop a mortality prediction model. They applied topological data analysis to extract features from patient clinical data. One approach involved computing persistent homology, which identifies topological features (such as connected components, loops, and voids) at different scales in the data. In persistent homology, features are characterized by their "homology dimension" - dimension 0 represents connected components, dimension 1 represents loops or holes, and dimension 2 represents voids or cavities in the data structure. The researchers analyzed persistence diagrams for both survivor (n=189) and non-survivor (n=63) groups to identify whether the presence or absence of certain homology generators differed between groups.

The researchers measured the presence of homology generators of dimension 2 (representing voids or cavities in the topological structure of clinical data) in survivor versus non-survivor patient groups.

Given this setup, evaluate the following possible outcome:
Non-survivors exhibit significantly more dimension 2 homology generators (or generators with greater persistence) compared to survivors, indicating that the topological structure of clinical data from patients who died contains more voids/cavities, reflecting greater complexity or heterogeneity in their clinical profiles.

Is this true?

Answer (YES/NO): YES